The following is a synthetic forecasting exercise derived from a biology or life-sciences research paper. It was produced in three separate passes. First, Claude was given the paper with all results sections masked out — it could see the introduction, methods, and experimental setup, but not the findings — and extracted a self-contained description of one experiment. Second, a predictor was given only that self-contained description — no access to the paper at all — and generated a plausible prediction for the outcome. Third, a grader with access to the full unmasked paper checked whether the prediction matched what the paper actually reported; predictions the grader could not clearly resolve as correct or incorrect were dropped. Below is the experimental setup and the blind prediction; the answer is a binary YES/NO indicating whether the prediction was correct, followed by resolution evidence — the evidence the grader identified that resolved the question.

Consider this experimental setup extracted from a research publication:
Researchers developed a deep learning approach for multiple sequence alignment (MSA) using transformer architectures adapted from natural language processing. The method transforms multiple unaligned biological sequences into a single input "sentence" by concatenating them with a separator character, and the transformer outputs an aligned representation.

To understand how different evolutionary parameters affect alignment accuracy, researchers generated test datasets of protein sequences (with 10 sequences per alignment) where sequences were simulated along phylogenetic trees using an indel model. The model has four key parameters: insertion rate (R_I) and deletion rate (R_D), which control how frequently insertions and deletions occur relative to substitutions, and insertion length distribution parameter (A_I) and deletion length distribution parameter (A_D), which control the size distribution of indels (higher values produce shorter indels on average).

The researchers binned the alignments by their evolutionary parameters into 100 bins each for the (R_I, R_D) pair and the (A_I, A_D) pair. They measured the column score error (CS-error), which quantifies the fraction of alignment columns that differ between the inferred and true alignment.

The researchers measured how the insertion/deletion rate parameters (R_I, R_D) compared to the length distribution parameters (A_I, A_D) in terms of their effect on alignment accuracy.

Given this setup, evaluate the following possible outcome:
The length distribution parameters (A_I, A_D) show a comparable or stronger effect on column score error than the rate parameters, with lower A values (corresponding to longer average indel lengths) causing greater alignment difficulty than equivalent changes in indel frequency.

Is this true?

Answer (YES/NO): NO